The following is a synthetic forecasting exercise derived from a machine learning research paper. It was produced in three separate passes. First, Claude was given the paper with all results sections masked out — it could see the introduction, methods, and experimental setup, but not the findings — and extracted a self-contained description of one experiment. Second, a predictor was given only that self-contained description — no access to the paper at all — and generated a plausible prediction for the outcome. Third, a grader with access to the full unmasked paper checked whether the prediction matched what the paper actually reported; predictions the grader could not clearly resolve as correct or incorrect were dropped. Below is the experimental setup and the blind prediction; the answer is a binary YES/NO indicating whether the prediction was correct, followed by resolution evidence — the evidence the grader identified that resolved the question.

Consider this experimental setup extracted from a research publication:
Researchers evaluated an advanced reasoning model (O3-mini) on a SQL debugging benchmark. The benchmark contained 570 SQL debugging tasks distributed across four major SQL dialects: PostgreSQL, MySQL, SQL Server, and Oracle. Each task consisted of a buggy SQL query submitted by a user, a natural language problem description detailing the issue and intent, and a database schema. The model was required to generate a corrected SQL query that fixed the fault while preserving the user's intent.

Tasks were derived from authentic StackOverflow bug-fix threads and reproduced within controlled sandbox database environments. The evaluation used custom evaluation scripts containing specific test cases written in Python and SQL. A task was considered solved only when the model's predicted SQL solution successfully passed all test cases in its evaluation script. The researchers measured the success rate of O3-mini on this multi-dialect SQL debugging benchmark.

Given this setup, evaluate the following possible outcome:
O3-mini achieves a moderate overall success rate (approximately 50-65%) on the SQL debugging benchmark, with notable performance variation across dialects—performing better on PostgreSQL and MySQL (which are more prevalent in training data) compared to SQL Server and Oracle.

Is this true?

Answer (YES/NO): NO